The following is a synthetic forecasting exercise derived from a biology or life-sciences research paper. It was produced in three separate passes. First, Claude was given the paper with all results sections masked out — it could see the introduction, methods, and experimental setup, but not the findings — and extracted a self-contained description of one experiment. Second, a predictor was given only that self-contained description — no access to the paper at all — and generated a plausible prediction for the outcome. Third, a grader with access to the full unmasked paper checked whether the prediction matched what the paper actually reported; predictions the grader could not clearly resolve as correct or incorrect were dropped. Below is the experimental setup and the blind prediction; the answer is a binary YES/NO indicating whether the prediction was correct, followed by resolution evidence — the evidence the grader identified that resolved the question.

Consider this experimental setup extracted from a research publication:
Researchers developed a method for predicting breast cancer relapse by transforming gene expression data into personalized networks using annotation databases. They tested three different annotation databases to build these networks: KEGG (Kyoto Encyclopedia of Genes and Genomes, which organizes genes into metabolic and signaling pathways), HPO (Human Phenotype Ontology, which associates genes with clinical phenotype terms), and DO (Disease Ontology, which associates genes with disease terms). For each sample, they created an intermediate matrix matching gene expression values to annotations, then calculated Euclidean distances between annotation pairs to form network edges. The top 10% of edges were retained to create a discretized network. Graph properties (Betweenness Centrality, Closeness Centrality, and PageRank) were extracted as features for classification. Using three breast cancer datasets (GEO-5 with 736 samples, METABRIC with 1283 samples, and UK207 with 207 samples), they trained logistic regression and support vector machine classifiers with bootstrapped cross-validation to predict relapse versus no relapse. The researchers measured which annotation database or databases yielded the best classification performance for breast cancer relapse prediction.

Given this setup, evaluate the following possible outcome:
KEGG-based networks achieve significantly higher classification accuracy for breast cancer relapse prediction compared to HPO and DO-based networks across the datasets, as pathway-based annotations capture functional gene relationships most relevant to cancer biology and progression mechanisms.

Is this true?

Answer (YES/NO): NO